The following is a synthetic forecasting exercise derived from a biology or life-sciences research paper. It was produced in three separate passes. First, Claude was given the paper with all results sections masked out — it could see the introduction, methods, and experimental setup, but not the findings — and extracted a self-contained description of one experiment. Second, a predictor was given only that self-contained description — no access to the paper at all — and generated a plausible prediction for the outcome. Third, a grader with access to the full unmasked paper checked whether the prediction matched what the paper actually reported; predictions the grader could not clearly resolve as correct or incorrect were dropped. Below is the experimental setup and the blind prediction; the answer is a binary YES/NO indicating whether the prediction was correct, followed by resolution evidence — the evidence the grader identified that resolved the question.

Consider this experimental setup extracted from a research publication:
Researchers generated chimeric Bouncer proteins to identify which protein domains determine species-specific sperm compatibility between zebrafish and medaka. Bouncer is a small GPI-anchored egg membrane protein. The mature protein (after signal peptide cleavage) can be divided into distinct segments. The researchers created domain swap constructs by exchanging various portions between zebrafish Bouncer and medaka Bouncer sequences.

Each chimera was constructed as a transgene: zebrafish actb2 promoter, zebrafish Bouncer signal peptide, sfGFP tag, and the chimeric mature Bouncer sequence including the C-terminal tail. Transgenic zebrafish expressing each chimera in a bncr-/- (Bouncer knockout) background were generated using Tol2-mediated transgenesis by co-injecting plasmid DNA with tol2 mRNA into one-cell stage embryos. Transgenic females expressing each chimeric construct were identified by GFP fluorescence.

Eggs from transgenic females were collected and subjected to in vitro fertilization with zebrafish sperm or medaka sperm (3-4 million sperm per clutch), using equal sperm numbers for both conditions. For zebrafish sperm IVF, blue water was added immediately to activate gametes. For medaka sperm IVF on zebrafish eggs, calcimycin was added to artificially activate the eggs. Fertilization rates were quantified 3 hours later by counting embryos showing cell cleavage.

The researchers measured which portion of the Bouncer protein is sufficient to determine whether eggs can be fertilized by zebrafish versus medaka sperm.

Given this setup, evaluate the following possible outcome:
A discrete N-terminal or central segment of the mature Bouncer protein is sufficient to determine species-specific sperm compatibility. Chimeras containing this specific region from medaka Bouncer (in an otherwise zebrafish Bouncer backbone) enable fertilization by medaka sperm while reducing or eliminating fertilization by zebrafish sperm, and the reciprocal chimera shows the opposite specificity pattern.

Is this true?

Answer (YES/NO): NO